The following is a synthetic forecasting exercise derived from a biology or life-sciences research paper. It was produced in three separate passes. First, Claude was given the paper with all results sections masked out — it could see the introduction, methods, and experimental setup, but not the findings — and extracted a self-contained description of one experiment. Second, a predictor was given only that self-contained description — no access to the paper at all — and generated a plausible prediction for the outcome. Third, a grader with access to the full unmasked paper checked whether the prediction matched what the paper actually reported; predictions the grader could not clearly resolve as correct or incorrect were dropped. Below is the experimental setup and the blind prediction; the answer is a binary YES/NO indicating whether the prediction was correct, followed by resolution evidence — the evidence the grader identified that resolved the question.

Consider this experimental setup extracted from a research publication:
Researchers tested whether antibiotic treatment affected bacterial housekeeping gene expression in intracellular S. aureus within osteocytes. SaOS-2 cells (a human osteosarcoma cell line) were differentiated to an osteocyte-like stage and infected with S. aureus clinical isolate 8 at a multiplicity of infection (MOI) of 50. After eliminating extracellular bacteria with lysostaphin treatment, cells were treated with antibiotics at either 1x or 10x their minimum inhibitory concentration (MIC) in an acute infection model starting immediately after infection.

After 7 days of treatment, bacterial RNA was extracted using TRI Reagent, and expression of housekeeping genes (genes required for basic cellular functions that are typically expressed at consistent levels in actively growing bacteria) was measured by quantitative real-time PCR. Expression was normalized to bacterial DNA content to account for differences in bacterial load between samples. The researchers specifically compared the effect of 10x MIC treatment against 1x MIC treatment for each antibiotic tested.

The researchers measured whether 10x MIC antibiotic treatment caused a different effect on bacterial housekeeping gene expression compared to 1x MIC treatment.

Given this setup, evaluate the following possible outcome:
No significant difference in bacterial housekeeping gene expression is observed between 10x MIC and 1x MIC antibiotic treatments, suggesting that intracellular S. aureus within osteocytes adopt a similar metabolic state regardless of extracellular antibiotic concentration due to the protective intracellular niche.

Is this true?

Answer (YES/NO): YES